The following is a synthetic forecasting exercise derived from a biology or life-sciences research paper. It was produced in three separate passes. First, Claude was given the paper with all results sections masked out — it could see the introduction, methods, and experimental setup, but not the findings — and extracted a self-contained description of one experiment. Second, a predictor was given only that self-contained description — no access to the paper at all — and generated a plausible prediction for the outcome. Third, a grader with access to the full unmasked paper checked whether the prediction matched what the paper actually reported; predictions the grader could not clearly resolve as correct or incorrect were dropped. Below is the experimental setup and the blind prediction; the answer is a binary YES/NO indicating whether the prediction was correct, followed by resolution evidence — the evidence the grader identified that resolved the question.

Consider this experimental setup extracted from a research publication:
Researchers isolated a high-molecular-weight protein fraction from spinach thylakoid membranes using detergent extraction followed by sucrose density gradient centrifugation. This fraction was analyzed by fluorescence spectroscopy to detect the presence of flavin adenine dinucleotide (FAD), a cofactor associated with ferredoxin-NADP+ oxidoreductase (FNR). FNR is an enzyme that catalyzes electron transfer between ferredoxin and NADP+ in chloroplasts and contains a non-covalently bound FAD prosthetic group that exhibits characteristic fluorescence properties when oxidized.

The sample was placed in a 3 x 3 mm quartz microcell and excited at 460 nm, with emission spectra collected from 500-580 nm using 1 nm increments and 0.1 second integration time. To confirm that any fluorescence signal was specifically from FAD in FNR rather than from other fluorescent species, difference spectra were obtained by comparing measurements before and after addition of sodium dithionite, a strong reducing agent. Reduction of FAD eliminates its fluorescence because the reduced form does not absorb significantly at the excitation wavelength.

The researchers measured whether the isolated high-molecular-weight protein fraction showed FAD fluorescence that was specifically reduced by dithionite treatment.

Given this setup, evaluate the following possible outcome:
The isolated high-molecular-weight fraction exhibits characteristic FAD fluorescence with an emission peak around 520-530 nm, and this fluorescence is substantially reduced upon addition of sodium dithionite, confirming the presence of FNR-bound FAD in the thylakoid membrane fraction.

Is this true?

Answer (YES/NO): YES